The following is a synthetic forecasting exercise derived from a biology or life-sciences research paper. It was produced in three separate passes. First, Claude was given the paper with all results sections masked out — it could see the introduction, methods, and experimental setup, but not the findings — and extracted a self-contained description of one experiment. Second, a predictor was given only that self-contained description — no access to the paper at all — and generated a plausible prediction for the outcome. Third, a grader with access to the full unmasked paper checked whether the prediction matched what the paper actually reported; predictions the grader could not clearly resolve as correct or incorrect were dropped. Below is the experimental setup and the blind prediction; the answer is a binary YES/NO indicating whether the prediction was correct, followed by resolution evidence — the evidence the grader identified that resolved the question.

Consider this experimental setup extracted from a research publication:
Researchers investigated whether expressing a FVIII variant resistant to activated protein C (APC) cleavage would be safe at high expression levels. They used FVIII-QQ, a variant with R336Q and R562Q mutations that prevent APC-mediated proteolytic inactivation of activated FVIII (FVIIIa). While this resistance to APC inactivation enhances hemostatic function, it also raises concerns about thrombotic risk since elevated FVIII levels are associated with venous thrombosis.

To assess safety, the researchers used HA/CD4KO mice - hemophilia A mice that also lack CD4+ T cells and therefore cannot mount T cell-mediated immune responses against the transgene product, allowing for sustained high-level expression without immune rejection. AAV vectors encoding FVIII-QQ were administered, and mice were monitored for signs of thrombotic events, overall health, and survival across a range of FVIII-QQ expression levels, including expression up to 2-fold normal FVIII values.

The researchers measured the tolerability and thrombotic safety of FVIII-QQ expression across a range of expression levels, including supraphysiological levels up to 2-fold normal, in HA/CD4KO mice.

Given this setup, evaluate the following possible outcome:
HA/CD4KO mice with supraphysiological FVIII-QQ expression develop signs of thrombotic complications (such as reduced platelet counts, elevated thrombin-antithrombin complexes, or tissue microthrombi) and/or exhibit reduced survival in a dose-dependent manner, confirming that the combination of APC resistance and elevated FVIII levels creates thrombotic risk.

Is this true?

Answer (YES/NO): NO